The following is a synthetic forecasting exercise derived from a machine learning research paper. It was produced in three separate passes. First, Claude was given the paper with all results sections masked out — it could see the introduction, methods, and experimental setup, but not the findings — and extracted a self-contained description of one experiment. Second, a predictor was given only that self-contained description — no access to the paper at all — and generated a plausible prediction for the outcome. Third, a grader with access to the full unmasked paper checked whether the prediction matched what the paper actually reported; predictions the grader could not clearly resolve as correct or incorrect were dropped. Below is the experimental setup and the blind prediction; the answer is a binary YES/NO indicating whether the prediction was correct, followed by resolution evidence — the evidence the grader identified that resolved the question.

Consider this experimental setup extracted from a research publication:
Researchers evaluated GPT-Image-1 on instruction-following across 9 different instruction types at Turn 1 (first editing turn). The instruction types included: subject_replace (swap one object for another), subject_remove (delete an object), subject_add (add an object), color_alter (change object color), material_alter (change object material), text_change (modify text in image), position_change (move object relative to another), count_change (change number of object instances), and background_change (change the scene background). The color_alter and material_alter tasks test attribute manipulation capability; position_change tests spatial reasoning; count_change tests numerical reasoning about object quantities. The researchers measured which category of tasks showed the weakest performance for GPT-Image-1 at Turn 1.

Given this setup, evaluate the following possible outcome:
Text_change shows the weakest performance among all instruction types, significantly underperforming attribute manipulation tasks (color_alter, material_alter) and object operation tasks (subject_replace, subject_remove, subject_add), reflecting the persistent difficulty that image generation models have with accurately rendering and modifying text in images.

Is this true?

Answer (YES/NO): NO